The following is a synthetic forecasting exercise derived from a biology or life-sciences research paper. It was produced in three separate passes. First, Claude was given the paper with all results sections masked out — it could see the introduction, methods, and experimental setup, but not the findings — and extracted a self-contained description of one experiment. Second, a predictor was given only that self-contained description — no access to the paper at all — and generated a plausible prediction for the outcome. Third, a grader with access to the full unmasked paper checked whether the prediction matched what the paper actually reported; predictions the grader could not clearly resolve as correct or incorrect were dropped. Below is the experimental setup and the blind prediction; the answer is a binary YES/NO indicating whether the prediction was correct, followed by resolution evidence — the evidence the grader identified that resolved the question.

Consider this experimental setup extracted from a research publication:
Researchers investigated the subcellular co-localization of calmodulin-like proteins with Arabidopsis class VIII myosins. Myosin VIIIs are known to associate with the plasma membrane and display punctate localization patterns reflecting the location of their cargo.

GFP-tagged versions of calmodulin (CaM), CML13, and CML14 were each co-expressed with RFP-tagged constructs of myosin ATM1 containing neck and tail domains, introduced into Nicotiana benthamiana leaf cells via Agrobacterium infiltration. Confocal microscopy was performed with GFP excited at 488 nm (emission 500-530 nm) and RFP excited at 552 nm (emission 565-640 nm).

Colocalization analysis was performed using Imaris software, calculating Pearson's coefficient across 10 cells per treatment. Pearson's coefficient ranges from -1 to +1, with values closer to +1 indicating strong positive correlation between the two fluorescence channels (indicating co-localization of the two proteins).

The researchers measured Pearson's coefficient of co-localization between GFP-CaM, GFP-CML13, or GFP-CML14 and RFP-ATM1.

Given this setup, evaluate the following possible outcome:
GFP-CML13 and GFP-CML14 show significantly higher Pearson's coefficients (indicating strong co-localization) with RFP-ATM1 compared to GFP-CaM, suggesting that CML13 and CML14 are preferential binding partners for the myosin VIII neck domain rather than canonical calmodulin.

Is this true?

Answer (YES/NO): YES